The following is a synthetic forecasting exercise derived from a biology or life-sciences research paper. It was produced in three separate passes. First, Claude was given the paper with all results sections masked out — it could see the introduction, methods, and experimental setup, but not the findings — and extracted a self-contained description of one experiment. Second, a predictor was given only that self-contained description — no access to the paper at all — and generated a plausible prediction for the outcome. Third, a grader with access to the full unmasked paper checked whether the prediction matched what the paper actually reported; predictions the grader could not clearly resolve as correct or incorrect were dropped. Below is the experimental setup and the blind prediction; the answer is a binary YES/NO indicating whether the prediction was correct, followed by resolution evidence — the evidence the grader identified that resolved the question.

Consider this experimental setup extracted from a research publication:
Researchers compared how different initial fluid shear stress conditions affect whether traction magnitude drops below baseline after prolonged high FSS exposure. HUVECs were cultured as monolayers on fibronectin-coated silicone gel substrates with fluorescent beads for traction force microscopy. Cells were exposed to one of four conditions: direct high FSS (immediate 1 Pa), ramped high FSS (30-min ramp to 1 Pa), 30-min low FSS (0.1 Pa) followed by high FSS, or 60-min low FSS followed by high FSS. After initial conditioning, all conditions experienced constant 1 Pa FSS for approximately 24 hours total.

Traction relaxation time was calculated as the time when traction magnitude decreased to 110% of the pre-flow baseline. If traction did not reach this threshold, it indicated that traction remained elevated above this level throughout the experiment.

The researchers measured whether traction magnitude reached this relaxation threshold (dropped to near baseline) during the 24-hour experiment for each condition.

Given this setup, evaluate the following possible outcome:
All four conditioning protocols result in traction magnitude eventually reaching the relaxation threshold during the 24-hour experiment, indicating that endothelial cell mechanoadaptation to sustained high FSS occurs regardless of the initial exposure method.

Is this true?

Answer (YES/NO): NO